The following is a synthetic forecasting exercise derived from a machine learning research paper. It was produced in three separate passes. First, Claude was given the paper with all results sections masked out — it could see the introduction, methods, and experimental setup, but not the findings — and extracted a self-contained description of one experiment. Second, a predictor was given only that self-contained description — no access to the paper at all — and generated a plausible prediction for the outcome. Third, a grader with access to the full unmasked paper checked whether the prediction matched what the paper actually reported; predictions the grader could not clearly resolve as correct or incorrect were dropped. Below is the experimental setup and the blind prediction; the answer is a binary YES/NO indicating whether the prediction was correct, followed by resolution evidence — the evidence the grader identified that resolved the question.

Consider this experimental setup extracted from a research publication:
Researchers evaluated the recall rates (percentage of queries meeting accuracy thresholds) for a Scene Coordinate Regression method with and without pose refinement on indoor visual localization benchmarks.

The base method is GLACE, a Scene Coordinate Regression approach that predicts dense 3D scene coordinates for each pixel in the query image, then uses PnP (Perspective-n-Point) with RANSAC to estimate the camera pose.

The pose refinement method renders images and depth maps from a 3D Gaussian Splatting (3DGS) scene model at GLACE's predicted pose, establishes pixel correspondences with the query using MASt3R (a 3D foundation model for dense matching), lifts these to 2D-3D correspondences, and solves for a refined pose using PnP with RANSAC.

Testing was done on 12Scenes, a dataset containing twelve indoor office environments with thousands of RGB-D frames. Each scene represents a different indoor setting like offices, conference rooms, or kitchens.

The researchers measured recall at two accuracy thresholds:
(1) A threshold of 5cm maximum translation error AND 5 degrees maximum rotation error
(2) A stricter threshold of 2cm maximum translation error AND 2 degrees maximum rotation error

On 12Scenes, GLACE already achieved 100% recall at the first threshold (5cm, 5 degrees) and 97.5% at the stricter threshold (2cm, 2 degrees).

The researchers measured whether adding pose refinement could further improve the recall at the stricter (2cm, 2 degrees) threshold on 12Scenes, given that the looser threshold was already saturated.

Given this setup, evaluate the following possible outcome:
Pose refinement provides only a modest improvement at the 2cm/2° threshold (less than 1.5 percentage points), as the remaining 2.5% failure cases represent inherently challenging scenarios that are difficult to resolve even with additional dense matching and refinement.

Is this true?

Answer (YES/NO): YES